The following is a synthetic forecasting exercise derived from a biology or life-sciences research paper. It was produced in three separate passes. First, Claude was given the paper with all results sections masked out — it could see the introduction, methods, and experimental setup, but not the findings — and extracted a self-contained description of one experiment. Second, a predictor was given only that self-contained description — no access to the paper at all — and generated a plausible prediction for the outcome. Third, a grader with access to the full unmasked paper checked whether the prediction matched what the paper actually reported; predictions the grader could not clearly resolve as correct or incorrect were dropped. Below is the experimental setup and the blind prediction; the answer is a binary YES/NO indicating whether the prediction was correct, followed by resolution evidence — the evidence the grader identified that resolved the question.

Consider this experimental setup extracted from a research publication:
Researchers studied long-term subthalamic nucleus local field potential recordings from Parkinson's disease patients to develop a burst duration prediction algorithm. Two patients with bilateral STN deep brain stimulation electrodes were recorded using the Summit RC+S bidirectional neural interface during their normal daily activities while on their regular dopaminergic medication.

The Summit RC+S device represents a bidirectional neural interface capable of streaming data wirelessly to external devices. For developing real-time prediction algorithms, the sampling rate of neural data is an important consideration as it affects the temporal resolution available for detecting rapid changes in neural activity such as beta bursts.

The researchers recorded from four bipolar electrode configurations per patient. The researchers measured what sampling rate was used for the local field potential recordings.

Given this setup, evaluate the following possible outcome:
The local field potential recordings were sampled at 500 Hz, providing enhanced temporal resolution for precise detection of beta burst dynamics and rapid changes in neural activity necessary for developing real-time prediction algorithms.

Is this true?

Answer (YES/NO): NO